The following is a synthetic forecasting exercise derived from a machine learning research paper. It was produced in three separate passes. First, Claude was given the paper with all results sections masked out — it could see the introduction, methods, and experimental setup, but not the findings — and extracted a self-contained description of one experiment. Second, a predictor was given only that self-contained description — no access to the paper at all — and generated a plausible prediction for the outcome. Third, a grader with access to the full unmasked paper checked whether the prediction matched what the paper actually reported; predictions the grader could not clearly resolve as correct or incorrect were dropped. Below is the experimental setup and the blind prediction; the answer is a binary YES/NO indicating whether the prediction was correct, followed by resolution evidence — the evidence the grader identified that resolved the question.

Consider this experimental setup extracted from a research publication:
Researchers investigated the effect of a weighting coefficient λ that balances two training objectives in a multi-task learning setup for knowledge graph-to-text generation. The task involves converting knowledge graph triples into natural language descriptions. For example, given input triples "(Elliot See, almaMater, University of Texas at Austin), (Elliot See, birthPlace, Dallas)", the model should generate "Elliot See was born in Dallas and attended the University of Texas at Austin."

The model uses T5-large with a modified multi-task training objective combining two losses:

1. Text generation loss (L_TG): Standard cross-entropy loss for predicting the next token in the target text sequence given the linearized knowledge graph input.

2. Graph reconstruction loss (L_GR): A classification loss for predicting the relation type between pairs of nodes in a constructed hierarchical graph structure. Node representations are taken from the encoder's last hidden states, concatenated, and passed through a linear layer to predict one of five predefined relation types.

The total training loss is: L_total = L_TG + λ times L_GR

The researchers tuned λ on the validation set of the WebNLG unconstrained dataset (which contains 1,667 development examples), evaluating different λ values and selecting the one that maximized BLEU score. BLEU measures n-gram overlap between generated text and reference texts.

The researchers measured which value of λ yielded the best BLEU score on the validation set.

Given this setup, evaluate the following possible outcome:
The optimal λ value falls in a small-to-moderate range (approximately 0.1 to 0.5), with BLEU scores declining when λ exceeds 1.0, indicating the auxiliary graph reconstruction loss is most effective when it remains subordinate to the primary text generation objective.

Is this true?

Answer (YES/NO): NO